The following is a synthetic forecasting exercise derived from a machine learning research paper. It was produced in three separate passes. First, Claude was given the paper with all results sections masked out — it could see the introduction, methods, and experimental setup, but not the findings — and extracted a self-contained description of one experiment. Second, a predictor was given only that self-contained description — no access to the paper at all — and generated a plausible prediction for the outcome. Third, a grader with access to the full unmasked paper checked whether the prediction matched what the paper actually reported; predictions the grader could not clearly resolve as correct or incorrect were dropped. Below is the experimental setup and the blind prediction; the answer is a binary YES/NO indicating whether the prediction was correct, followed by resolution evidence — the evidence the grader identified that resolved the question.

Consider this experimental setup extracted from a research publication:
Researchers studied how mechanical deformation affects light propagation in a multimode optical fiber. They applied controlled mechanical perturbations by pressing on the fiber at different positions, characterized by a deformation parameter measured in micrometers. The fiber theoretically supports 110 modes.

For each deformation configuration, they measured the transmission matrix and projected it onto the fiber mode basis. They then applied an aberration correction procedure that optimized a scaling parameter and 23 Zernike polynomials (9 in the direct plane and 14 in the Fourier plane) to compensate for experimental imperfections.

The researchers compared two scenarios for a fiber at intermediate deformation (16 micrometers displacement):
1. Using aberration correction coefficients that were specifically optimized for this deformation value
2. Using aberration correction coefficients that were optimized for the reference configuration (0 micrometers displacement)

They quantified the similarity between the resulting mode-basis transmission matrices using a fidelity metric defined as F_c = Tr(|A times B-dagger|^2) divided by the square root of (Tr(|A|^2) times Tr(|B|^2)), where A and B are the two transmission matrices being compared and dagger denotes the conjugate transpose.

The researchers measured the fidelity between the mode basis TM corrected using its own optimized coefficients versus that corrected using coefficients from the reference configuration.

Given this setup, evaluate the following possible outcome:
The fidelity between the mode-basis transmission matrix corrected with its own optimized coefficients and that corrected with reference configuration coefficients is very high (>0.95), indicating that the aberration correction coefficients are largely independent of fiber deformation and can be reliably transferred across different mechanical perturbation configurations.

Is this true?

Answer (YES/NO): NO